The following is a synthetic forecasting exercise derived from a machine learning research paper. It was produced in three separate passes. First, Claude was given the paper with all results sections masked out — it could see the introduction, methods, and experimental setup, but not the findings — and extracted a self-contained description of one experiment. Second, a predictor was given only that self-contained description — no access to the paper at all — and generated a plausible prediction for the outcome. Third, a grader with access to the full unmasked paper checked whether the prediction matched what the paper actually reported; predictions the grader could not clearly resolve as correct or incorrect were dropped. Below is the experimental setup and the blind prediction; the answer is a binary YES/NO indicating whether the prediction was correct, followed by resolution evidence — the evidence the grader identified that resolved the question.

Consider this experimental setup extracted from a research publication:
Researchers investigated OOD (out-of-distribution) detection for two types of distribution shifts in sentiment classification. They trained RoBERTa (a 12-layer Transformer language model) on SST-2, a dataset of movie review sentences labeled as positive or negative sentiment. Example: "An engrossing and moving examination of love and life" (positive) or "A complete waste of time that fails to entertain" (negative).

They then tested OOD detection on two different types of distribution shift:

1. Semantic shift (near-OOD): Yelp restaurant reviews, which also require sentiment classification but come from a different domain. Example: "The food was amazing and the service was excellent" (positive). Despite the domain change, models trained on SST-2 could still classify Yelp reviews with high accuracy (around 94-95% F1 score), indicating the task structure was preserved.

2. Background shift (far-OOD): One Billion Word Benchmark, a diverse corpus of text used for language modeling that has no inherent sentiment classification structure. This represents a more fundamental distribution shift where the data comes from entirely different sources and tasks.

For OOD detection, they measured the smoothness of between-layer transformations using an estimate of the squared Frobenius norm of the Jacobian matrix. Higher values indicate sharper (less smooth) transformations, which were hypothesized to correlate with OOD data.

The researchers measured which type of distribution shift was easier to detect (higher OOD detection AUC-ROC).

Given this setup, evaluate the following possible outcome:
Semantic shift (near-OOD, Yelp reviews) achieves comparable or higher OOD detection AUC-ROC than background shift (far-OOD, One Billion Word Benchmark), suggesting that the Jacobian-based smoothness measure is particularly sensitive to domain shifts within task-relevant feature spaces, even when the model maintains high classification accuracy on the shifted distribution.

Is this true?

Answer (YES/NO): NO